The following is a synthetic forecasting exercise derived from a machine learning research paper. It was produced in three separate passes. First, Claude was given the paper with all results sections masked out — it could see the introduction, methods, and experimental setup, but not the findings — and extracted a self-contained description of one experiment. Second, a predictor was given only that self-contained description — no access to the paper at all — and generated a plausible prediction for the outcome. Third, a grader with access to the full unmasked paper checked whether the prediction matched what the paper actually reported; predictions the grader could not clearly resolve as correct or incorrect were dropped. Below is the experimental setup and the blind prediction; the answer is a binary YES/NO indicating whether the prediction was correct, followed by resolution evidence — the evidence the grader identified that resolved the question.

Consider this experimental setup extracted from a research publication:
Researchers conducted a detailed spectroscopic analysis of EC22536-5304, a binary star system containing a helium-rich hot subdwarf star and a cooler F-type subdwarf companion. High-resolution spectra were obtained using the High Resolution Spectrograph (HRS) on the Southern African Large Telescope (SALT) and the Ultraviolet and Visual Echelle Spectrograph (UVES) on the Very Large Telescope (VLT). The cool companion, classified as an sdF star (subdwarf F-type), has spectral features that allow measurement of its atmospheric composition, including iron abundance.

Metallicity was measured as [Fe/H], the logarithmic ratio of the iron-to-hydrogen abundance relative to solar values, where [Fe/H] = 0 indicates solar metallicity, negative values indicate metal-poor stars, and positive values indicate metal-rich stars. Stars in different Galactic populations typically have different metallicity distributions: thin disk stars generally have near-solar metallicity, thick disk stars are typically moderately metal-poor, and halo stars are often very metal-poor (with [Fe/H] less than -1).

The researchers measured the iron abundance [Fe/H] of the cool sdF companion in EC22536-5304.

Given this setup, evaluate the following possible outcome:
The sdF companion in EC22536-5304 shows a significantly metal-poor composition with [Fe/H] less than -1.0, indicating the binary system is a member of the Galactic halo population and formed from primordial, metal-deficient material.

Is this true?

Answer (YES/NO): NO